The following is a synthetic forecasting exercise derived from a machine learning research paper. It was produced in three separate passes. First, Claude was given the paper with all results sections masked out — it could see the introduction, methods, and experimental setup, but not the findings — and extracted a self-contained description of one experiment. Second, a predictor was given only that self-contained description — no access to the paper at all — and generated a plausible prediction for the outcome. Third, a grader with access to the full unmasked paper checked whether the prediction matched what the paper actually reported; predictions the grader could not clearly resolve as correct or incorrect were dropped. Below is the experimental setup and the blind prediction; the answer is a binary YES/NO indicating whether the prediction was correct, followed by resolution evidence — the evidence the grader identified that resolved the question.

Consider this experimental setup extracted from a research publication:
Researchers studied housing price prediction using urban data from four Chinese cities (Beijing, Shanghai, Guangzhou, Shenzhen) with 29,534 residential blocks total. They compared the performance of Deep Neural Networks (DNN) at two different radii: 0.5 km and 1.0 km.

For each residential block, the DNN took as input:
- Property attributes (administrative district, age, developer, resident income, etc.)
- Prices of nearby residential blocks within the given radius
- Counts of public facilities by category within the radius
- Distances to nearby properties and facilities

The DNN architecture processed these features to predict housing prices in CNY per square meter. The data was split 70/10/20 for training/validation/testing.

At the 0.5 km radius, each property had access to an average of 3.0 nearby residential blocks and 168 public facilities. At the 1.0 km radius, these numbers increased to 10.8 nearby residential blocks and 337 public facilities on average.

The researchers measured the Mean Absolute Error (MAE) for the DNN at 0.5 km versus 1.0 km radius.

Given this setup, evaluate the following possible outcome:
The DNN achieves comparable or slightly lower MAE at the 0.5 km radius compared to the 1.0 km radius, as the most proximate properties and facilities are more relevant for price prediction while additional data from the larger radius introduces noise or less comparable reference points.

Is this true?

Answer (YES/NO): NO